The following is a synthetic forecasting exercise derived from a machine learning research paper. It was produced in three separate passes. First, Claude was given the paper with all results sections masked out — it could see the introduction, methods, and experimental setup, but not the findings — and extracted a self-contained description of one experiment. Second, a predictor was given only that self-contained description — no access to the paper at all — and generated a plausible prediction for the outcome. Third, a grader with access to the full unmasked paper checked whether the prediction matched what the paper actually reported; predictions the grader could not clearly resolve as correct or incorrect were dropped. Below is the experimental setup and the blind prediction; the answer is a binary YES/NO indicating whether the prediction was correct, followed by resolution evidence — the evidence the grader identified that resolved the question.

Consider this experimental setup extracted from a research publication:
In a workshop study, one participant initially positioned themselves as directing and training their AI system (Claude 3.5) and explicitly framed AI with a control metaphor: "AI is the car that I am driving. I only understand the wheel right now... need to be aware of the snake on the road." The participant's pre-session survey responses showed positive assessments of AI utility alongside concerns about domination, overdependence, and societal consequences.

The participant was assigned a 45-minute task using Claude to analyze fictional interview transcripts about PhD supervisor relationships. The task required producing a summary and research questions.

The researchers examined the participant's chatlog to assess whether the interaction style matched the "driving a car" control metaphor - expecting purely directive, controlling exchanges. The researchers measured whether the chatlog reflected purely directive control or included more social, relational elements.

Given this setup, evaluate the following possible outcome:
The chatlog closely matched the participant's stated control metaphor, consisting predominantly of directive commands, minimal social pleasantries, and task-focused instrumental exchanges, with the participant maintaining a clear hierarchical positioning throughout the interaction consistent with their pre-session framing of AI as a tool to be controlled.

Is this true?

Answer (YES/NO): NO